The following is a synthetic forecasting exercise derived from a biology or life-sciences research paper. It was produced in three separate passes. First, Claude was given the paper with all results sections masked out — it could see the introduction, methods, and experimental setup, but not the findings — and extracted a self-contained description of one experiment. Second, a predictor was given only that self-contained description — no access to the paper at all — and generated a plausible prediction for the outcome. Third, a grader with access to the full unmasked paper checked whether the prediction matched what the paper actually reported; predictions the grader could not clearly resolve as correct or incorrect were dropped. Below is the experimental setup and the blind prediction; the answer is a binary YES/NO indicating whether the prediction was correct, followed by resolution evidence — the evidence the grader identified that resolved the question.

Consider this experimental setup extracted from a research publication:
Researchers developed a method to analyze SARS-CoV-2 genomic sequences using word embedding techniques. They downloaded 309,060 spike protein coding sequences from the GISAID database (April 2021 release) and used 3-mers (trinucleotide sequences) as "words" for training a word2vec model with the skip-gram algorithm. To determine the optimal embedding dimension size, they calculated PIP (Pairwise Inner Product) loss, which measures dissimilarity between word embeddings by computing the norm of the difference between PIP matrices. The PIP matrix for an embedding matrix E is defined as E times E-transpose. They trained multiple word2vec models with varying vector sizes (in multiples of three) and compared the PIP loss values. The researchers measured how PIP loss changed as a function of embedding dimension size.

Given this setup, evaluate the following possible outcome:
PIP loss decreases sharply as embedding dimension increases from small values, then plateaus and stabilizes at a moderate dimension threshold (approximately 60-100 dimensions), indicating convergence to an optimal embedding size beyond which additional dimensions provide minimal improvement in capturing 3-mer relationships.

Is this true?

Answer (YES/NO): NO